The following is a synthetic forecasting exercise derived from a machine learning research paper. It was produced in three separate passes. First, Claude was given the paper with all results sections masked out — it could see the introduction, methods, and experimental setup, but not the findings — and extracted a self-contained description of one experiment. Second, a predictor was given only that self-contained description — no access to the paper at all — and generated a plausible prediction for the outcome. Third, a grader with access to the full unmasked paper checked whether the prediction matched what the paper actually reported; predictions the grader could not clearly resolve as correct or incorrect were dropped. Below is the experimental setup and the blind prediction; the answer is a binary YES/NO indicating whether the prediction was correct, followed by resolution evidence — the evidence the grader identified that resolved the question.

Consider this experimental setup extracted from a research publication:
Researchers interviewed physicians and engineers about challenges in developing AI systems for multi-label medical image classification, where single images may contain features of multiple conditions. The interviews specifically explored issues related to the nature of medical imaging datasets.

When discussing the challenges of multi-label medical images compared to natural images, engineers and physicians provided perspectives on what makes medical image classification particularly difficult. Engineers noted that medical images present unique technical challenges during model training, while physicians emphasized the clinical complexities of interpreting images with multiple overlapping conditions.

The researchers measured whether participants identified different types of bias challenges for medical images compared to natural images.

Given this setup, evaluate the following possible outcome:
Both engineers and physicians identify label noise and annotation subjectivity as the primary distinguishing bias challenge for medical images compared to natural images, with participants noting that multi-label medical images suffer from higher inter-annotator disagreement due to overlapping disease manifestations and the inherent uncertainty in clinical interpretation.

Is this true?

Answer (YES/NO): NO